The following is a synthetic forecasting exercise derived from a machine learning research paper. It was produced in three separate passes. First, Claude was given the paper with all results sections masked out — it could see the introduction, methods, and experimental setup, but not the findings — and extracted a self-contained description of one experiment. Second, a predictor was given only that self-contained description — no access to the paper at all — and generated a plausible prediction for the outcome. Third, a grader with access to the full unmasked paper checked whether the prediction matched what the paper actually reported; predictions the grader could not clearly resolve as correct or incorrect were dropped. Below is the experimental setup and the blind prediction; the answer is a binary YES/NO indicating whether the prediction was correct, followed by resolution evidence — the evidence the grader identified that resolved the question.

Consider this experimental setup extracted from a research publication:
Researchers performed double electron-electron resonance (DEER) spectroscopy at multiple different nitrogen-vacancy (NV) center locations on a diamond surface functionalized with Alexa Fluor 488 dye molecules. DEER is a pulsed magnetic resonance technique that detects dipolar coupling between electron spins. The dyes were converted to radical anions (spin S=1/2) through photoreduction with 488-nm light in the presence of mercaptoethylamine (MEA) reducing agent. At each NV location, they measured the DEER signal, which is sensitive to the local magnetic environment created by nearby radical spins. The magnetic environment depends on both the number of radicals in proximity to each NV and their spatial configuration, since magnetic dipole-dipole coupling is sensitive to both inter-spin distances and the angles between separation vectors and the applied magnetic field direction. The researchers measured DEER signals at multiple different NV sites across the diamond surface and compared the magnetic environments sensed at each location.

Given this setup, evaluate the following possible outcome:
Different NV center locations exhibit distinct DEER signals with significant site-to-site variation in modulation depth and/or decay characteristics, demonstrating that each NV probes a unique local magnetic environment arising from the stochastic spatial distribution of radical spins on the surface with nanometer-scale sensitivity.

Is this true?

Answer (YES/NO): YES